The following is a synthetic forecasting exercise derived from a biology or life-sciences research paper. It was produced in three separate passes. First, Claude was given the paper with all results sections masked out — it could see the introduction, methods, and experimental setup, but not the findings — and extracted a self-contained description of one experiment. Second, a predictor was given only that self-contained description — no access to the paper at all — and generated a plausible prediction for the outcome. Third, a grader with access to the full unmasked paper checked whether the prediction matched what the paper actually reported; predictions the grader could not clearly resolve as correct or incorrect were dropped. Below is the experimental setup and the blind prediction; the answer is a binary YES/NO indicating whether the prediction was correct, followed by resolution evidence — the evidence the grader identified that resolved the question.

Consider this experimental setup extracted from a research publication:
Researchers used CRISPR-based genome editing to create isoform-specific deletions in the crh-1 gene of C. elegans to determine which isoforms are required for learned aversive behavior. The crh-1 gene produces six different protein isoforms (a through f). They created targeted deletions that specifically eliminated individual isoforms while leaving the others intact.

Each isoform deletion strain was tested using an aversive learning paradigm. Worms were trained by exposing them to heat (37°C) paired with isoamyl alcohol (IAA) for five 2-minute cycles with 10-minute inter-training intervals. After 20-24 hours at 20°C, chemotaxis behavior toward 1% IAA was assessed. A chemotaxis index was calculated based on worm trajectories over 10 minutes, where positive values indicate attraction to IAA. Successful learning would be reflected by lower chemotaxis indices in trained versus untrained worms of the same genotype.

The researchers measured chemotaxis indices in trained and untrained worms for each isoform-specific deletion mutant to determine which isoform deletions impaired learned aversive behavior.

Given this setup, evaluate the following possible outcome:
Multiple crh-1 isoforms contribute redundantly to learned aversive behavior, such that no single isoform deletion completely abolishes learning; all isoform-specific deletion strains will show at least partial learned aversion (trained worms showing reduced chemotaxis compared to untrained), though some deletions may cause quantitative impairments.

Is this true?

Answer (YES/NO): NO